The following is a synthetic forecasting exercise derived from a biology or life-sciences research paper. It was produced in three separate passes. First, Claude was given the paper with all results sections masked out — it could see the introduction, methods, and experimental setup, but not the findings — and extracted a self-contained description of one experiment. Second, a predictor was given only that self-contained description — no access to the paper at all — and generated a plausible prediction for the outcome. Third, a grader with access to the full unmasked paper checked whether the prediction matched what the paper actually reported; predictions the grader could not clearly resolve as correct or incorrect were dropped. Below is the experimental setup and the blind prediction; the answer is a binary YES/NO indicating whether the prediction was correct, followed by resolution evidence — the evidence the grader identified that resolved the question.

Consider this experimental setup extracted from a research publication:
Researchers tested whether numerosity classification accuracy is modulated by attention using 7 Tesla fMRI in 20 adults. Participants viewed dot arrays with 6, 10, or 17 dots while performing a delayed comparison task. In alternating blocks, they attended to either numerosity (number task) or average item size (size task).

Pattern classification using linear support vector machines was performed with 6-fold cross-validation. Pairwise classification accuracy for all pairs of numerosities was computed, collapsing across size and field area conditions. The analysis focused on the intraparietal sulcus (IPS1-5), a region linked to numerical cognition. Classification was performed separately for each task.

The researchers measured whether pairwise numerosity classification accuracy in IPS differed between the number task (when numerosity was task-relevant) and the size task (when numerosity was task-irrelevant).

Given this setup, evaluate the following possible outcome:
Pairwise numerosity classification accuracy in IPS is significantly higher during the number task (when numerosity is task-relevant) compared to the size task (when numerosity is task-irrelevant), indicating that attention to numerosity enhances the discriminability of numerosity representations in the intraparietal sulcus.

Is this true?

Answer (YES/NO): YES